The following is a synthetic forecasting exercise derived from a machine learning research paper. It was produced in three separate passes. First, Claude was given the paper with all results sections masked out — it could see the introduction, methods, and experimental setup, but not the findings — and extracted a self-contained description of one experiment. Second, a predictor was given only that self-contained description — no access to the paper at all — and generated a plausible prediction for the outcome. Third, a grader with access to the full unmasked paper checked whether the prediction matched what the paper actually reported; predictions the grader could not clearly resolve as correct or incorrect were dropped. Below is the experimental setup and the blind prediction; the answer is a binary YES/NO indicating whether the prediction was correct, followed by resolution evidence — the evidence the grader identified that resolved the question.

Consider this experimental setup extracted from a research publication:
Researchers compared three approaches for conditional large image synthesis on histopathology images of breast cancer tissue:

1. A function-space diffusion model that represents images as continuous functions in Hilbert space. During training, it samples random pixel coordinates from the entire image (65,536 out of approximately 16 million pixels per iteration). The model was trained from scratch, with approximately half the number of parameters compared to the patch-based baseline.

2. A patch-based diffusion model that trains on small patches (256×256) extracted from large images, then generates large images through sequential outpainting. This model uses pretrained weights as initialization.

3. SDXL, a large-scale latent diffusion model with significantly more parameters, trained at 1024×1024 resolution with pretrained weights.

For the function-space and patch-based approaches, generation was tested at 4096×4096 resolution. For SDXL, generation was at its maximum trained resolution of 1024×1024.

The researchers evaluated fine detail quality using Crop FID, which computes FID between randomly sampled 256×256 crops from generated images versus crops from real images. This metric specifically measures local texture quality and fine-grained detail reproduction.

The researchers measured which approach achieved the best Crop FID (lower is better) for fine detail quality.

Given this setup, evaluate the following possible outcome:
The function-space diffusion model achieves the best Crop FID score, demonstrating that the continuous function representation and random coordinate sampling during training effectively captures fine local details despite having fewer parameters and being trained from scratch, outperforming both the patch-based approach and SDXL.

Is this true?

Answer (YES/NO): NO